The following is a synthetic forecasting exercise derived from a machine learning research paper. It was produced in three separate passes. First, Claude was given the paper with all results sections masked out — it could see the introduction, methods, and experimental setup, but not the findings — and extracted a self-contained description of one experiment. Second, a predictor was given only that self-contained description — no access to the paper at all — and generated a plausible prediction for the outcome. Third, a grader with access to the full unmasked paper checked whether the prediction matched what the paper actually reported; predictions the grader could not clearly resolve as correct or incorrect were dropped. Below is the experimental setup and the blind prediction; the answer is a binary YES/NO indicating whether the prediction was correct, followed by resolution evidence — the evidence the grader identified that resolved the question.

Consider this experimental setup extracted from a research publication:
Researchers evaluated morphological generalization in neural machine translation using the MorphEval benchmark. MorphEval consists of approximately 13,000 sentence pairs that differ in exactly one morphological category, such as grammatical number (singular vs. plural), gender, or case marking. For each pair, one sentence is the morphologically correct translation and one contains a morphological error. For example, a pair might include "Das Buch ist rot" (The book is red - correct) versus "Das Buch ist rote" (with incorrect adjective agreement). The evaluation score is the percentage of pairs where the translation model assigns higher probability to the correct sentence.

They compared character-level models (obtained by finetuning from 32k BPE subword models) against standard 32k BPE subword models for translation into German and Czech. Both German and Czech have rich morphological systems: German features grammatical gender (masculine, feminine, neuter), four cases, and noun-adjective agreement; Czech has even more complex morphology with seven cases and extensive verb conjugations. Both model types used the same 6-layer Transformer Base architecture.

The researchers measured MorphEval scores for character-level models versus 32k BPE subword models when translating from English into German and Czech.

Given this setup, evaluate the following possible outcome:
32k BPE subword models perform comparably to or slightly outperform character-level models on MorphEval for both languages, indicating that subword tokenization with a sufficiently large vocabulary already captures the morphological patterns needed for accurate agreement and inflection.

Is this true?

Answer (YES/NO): NO